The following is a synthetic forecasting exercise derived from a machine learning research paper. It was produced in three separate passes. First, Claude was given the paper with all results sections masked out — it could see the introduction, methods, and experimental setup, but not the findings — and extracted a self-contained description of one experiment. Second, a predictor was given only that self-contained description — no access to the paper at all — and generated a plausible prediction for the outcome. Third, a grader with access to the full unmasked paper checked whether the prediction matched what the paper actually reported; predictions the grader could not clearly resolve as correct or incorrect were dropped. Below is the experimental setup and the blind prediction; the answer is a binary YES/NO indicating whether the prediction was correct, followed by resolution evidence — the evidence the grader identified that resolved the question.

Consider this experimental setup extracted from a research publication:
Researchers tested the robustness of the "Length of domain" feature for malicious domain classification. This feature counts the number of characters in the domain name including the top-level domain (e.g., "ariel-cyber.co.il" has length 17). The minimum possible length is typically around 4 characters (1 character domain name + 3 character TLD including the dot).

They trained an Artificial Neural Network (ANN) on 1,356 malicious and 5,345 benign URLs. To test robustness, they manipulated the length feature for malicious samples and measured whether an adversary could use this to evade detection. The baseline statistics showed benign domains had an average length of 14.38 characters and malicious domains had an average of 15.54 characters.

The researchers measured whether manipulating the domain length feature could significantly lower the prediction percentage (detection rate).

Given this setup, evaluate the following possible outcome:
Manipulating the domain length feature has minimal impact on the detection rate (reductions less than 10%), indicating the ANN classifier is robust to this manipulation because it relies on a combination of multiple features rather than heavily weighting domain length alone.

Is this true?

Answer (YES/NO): NO